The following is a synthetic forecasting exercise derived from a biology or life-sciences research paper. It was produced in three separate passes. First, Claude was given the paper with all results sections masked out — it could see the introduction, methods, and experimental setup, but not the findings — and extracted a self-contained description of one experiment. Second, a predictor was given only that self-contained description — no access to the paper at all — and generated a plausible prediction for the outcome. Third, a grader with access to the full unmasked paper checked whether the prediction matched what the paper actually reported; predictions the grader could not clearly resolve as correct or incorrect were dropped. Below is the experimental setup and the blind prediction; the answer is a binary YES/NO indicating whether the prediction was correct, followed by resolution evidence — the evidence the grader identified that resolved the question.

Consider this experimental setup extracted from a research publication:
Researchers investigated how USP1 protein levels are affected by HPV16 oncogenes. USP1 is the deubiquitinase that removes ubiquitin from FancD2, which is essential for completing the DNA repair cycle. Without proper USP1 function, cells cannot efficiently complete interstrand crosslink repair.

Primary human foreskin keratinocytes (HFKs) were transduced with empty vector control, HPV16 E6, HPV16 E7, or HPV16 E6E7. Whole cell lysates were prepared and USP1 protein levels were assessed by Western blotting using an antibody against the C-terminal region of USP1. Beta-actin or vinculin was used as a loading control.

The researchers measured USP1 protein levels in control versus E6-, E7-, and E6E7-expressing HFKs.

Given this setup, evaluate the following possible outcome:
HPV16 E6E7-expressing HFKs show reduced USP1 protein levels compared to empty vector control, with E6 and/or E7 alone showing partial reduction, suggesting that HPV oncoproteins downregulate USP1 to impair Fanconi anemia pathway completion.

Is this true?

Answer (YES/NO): NO